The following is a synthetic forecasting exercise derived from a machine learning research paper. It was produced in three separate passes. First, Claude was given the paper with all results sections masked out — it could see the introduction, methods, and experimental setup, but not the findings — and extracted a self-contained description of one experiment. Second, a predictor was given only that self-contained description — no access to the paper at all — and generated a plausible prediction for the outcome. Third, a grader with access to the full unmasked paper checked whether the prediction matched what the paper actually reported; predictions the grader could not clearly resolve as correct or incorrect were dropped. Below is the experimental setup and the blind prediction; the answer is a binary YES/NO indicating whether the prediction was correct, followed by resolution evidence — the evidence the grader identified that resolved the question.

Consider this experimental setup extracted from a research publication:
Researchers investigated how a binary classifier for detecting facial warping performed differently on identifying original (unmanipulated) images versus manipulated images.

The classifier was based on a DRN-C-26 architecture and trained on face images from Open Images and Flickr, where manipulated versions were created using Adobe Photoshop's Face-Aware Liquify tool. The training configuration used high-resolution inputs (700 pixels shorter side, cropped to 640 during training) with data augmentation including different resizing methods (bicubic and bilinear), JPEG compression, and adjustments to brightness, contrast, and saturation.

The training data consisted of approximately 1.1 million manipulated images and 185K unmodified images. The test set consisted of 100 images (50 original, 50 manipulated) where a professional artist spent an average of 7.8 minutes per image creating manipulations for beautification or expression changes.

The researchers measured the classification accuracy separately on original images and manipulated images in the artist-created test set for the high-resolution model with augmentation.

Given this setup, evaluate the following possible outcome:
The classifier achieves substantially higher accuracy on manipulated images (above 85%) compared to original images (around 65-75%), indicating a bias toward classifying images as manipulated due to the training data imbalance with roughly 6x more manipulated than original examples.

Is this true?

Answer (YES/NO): NO